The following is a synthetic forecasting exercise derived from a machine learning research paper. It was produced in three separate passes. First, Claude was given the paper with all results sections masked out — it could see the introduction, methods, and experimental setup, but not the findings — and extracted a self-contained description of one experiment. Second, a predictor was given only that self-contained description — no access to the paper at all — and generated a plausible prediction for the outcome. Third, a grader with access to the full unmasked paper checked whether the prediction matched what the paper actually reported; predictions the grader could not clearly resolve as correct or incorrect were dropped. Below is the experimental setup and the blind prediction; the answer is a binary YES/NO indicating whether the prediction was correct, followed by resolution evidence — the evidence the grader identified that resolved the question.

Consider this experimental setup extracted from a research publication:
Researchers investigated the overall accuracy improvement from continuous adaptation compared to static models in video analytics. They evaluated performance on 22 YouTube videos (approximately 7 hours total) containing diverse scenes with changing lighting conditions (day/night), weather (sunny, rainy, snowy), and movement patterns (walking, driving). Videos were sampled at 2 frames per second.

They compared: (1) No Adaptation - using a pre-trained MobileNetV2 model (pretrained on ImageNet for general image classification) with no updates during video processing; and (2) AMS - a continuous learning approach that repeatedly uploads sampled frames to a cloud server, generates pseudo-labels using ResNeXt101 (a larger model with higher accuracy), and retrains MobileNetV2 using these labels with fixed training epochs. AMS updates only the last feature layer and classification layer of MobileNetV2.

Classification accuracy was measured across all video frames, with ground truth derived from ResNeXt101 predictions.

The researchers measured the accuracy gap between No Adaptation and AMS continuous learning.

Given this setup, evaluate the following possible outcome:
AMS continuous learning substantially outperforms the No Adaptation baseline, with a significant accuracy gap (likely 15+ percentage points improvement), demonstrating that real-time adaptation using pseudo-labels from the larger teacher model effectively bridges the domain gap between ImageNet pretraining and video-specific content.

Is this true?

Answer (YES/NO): NO